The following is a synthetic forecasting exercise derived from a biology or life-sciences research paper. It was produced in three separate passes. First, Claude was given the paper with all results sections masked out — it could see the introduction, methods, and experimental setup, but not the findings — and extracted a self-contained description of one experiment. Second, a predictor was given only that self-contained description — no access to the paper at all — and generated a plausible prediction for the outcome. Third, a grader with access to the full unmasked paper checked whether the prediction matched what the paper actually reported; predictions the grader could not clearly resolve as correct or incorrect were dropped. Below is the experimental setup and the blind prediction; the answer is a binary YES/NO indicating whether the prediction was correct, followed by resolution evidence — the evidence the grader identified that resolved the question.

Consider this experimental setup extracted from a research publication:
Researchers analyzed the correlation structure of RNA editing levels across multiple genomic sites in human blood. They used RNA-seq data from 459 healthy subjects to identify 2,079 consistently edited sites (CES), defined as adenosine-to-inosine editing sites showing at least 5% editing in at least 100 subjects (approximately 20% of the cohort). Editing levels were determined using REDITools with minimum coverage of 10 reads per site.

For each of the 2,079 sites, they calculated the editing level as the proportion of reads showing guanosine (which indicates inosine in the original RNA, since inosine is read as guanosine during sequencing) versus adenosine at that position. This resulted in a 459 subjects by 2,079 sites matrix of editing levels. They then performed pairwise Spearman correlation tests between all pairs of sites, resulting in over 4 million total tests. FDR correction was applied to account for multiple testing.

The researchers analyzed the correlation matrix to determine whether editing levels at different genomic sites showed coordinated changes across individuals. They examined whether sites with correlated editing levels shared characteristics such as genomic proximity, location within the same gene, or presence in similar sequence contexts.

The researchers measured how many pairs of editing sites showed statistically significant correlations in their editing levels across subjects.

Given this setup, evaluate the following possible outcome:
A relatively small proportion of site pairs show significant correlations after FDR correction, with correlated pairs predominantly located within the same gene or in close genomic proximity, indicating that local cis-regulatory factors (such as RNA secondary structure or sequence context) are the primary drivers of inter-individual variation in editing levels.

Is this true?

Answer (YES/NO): YES